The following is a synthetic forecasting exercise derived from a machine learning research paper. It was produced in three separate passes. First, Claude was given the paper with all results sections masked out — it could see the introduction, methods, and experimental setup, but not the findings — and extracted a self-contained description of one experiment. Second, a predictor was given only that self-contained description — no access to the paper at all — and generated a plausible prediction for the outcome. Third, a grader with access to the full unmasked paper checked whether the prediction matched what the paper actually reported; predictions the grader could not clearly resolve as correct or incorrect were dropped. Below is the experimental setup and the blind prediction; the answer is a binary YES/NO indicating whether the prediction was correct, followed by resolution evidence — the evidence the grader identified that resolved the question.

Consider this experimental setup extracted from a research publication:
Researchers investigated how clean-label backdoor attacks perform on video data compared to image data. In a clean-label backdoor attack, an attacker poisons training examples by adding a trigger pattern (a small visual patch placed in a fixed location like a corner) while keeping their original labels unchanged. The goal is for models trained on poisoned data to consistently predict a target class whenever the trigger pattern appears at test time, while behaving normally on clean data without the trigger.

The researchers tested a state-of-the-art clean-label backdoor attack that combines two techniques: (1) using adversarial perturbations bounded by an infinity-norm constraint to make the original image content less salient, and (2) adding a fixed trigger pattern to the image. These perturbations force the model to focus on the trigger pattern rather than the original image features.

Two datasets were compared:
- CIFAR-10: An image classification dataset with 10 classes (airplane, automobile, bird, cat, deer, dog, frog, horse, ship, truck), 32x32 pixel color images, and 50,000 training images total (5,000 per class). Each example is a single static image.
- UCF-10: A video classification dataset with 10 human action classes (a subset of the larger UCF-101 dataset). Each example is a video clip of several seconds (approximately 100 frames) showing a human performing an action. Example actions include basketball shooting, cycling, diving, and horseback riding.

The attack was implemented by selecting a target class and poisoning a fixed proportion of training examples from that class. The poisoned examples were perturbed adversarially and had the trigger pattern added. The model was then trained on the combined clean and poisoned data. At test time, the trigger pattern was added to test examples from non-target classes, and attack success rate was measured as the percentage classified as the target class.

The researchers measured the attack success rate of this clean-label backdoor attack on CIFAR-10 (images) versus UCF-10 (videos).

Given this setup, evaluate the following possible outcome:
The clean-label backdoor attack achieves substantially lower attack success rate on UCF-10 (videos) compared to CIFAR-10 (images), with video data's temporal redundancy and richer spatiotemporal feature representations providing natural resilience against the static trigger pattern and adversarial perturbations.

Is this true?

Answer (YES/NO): YES